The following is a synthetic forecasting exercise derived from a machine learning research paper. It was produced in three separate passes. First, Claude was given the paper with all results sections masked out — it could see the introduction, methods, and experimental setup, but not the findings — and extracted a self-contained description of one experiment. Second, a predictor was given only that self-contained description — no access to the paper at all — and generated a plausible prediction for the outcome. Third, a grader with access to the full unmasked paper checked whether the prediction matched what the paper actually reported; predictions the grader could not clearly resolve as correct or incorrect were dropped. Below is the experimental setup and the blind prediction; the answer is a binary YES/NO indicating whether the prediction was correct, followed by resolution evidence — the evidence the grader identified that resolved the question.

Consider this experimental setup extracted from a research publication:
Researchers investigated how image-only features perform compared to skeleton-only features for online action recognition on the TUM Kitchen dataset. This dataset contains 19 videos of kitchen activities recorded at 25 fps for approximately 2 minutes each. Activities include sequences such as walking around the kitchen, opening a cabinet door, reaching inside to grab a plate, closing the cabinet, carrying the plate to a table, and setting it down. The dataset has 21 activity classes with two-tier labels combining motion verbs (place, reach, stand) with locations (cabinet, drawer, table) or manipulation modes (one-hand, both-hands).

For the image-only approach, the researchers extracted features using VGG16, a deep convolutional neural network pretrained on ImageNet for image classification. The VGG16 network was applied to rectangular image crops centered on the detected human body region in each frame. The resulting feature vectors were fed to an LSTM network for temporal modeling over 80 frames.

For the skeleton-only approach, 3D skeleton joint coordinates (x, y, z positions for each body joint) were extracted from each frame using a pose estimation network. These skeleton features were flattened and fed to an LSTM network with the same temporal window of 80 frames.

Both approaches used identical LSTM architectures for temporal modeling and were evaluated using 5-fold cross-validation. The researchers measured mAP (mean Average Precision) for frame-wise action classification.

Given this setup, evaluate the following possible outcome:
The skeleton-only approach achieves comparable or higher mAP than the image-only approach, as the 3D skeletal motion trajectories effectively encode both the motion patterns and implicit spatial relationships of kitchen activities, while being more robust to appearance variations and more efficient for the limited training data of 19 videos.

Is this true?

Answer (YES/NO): NO